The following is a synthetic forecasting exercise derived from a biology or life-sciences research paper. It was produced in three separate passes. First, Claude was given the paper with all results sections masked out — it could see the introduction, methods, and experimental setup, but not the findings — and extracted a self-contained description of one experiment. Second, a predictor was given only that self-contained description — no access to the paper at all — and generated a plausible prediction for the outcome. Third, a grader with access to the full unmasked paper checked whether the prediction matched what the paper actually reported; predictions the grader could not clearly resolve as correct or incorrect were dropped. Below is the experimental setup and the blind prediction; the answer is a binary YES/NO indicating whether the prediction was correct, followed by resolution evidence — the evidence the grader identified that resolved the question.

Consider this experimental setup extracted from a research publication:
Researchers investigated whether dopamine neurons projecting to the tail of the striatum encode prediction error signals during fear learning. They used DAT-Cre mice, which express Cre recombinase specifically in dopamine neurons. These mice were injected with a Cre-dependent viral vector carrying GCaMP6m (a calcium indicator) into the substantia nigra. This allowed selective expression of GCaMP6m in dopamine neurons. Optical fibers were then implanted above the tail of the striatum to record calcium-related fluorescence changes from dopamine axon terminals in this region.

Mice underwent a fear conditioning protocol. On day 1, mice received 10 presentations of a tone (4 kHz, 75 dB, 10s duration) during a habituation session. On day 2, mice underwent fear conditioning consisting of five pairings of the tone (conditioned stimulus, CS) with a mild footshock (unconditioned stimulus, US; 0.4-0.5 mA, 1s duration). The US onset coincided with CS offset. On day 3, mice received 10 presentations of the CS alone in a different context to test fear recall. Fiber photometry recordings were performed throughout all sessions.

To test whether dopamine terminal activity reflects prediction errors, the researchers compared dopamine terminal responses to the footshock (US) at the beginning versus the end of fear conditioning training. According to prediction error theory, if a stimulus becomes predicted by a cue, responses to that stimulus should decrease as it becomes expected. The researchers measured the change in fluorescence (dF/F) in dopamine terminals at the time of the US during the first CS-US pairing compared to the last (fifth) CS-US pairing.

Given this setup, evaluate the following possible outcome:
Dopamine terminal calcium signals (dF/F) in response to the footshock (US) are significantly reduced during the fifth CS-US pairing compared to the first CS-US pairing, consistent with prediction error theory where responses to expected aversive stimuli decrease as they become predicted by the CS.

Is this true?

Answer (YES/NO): YES